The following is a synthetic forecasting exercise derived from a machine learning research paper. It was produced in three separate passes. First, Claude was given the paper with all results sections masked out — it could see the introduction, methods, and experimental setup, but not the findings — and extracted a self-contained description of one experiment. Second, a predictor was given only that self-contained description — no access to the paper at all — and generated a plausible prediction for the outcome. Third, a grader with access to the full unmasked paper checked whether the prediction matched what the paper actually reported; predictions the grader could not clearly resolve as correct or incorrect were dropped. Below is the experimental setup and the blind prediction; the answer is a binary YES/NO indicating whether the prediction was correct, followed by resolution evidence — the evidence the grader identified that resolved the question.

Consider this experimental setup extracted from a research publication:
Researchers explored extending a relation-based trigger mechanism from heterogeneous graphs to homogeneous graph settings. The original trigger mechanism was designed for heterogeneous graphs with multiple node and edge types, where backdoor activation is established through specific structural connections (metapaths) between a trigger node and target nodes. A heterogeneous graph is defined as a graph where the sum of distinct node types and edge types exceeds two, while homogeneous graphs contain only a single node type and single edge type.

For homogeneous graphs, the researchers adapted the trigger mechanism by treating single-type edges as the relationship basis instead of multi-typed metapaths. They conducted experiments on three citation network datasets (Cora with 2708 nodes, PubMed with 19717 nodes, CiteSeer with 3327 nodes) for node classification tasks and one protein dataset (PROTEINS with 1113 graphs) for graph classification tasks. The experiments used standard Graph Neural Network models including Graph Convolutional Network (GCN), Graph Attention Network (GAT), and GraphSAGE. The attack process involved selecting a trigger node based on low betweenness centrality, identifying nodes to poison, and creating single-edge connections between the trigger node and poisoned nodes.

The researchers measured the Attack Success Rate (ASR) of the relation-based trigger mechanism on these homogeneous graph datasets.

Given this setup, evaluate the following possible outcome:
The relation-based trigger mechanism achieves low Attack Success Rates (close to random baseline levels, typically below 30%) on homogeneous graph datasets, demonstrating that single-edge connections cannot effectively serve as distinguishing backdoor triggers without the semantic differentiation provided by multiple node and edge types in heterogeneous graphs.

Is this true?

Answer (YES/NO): NO